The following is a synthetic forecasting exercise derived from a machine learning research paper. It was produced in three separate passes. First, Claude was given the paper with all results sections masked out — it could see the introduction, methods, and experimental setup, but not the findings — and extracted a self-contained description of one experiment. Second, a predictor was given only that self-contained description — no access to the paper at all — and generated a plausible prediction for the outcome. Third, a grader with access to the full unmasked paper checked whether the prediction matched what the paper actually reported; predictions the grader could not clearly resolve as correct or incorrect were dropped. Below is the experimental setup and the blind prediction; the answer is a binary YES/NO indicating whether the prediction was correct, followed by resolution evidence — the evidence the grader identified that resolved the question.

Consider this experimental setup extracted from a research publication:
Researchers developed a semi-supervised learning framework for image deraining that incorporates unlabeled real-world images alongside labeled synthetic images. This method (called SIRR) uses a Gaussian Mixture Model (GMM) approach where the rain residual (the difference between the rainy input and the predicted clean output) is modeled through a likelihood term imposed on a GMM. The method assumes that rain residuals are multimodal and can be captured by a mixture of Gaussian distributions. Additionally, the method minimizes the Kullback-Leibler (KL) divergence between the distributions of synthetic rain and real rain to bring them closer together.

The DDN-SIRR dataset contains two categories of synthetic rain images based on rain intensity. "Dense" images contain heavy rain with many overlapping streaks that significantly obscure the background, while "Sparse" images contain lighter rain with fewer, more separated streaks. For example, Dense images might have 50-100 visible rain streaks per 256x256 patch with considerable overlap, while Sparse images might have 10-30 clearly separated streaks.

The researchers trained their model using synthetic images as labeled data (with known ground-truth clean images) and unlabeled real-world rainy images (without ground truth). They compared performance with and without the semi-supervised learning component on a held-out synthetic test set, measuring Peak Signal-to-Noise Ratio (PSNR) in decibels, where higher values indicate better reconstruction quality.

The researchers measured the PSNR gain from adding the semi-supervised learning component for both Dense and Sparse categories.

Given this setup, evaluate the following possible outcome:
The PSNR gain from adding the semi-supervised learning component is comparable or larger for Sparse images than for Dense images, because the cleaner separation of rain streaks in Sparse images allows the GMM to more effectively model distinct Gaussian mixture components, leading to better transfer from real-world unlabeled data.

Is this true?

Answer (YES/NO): NO